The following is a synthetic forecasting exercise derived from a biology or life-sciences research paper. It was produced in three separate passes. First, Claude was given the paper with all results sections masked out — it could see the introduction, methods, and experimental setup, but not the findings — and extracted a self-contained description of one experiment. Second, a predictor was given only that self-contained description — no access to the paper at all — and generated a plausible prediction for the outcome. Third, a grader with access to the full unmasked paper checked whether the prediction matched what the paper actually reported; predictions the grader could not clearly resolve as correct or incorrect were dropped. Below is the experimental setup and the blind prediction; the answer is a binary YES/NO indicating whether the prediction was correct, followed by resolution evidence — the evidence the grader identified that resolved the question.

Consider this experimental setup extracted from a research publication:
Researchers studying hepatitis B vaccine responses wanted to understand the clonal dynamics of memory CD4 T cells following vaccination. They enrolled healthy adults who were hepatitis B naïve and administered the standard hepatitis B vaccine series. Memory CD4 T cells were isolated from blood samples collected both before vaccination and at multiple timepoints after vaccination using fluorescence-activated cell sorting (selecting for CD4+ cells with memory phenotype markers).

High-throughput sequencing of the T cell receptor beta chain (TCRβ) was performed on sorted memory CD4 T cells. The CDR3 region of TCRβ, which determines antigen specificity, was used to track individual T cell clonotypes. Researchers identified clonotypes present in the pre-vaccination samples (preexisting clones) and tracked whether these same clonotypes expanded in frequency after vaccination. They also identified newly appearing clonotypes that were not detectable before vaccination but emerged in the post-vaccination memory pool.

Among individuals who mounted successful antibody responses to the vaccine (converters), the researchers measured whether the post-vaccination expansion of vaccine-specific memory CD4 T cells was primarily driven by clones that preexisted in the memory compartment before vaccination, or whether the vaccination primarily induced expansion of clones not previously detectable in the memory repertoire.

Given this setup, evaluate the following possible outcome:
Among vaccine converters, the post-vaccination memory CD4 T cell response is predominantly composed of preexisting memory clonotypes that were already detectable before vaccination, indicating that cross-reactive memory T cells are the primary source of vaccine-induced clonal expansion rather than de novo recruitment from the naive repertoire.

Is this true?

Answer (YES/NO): NO